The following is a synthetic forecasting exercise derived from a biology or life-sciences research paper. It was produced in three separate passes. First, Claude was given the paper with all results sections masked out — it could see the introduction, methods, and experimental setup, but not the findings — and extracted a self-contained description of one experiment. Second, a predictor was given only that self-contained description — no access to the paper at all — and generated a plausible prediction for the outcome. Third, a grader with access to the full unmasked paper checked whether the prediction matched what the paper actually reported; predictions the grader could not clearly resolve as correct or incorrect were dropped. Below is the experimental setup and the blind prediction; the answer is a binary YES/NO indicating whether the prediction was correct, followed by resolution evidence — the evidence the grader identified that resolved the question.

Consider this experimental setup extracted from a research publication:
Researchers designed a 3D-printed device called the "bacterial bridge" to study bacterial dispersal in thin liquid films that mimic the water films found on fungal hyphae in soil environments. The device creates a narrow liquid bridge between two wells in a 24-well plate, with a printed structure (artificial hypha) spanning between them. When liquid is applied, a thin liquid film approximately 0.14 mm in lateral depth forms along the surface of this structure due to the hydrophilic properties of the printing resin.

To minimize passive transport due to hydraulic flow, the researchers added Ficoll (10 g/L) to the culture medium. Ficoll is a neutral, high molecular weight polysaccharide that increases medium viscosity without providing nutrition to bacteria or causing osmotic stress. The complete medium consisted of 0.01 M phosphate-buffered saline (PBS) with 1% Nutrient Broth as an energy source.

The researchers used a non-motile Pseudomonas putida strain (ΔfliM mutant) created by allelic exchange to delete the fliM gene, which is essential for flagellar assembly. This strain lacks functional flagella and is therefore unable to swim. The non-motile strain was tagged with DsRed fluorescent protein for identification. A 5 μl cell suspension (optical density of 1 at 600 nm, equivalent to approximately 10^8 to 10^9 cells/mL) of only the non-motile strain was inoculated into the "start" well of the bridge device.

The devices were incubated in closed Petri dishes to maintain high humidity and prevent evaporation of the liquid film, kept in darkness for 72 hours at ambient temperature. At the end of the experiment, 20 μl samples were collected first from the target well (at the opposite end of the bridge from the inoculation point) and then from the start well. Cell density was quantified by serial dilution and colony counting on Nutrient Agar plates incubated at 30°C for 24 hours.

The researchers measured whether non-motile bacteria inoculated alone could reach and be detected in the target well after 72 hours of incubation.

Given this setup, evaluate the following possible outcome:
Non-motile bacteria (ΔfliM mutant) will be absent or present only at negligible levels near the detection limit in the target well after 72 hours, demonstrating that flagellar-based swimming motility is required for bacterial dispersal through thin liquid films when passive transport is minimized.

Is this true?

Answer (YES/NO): YES